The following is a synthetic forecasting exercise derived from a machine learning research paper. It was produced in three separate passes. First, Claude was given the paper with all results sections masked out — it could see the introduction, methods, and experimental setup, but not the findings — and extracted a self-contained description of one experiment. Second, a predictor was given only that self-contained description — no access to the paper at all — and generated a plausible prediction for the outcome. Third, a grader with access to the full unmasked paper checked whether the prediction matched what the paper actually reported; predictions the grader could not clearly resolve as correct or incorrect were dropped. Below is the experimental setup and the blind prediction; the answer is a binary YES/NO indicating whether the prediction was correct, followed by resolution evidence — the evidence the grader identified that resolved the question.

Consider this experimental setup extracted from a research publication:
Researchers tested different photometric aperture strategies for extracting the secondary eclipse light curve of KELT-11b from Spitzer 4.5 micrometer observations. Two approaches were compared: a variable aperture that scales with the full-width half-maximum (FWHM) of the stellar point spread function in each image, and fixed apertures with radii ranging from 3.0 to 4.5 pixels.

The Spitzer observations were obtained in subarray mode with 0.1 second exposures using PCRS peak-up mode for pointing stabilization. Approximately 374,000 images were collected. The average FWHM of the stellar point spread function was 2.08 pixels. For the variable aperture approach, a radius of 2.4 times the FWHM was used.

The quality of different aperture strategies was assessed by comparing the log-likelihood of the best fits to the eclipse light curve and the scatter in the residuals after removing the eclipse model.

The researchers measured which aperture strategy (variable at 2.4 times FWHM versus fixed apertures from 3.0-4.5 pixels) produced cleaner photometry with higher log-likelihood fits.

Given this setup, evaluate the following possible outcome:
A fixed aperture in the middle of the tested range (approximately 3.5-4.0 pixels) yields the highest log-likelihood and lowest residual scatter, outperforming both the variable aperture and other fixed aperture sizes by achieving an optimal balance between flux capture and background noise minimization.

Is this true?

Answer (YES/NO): NO